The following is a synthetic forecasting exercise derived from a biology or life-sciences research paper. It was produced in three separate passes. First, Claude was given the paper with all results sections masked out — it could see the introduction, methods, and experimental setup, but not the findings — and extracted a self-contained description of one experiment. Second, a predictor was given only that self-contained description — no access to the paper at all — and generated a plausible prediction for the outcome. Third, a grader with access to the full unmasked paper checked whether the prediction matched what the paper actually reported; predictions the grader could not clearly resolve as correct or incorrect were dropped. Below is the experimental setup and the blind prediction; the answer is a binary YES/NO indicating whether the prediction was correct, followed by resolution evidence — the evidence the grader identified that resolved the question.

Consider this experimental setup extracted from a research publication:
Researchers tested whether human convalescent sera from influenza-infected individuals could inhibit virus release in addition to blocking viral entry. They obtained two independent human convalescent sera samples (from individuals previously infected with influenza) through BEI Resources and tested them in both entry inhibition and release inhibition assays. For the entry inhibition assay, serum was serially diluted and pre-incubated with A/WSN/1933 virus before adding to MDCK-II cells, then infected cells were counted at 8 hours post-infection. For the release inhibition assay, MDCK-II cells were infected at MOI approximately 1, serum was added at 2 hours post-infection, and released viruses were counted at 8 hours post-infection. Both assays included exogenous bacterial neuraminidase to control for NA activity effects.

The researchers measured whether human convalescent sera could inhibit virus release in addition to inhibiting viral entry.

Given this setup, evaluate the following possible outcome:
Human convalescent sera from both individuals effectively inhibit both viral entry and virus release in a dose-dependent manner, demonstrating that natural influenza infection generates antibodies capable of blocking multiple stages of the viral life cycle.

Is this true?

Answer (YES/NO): YES